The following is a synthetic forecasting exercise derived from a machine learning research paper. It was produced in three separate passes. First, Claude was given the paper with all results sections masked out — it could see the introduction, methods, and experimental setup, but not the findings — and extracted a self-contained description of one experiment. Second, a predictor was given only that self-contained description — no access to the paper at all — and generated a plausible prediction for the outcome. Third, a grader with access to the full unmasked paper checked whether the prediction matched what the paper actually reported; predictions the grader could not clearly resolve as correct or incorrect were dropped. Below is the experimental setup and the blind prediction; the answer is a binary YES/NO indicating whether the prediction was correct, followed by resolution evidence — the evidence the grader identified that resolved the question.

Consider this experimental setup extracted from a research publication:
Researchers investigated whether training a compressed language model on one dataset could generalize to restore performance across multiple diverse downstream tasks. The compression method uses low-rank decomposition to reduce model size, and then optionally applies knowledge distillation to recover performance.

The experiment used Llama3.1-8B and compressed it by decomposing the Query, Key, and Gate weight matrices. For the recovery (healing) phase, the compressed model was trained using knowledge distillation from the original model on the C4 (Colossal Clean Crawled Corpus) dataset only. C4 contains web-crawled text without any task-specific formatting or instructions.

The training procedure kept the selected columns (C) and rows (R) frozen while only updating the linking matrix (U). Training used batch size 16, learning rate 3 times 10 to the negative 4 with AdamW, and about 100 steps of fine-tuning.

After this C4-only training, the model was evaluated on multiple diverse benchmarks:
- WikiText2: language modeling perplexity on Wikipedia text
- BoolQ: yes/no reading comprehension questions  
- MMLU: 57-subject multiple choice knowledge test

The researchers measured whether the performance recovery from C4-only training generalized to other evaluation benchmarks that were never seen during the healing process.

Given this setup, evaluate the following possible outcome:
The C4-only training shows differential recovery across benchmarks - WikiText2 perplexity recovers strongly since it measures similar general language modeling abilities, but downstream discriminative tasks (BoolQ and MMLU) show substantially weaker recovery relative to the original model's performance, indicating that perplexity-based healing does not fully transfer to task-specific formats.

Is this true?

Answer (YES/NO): NO